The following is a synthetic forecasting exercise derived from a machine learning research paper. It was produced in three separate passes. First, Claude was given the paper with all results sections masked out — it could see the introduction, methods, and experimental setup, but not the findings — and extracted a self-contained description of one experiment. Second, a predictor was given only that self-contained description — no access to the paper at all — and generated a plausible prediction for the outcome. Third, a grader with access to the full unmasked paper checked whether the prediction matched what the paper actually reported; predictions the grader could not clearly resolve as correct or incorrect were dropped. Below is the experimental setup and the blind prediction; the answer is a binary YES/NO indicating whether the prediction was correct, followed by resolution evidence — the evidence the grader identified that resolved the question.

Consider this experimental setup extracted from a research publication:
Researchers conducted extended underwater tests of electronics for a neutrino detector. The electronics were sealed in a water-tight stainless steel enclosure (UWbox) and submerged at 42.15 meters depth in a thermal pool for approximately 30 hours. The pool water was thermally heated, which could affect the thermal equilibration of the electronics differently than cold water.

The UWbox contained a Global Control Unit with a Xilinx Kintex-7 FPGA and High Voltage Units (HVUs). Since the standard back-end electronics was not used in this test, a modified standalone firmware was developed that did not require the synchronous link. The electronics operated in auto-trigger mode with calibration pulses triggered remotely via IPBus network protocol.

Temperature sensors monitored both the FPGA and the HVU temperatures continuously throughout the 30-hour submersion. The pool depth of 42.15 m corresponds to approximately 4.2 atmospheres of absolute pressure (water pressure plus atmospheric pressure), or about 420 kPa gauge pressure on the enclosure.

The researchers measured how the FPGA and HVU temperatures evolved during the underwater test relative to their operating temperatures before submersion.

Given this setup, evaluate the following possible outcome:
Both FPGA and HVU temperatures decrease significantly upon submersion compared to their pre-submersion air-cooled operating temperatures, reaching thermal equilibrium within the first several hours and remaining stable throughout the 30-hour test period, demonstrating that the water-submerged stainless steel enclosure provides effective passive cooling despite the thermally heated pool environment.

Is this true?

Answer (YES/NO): NO